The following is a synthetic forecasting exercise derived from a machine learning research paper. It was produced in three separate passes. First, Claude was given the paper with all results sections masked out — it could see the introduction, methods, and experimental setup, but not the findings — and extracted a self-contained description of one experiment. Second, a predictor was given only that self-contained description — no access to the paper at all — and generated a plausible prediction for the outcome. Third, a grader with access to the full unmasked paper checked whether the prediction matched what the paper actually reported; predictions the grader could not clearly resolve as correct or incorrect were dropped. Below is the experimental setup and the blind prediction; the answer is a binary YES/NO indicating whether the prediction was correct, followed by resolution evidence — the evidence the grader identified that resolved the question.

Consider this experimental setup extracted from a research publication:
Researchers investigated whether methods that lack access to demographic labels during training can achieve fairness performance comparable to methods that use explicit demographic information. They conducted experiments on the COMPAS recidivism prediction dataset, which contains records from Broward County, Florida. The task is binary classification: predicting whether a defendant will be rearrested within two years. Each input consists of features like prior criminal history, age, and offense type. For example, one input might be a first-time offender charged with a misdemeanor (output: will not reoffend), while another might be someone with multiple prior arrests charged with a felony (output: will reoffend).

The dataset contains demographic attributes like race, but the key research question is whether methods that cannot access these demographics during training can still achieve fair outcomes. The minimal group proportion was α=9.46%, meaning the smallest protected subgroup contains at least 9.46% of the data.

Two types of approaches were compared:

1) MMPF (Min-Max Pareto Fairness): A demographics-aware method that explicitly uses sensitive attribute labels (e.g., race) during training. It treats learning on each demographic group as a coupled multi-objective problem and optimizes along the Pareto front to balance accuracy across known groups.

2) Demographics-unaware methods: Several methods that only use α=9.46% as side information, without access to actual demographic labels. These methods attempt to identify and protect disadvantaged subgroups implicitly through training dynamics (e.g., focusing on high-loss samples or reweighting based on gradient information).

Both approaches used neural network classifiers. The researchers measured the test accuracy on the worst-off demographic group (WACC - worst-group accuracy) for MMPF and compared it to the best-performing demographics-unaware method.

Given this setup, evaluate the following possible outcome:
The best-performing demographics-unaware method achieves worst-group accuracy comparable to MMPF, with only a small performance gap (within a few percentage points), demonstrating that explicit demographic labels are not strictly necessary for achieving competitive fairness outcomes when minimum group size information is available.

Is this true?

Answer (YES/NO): YES